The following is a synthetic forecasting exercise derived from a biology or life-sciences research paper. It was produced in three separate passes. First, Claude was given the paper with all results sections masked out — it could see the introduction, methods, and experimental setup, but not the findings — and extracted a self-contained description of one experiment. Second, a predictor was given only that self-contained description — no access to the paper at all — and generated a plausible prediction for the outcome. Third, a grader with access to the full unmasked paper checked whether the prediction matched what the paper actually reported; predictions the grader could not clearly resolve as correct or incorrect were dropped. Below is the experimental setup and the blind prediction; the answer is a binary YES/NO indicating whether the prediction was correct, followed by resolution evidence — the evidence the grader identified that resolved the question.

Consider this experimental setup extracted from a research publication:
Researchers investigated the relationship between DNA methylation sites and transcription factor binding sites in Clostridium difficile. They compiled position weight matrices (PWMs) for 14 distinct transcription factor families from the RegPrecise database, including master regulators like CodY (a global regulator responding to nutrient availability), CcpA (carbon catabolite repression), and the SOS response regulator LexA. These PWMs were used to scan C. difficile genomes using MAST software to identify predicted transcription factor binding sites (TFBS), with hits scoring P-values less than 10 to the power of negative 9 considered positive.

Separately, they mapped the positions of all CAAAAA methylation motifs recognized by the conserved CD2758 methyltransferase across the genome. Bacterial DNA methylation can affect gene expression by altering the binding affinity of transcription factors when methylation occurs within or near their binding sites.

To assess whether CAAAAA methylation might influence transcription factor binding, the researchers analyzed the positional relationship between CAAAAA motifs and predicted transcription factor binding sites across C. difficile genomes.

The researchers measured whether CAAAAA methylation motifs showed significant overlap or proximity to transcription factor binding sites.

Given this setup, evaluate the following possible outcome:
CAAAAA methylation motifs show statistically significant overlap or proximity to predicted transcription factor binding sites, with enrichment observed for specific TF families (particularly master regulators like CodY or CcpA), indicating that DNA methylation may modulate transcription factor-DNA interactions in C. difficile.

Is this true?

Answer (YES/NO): YES